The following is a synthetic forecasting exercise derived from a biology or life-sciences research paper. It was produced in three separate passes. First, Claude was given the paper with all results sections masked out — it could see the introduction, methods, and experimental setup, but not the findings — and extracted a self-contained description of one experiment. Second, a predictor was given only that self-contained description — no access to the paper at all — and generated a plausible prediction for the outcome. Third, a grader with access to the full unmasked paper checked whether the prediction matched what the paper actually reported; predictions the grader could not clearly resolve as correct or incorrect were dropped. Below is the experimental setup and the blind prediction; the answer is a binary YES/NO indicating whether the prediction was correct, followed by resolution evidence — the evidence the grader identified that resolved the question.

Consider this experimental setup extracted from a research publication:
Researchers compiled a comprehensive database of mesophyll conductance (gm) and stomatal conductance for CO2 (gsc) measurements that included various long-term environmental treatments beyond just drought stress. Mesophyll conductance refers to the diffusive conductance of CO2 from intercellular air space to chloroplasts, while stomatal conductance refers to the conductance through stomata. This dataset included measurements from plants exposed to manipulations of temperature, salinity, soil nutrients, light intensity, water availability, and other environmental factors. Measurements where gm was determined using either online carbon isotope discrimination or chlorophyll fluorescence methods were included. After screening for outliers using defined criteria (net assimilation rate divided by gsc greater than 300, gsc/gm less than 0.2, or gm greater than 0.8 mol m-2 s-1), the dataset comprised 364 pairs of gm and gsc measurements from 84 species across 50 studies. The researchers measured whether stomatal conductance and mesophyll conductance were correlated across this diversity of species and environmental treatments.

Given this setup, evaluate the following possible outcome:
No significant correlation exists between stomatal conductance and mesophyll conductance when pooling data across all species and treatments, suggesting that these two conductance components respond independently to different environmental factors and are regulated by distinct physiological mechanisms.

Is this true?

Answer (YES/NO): NO